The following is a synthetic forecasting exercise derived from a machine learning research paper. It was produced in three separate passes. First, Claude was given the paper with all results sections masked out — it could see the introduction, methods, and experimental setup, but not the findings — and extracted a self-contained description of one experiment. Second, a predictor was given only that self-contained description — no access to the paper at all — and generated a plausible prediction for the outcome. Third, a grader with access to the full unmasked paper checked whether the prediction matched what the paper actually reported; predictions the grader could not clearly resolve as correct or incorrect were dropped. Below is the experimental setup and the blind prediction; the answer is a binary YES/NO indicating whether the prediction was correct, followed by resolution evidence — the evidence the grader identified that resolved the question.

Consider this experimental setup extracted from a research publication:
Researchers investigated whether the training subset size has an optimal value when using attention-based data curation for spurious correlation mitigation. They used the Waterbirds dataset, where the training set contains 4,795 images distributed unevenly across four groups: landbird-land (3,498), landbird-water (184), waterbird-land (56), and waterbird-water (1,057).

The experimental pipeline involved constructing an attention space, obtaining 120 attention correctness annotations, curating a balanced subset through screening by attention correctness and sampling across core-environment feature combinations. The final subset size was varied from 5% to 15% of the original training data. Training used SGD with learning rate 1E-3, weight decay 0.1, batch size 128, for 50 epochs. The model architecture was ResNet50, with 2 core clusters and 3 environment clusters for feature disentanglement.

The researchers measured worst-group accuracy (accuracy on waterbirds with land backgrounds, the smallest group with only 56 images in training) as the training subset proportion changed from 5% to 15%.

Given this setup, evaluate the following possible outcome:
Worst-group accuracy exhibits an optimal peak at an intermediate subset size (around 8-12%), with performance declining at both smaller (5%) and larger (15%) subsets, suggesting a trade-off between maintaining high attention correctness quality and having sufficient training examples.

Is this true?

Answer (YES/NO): YES